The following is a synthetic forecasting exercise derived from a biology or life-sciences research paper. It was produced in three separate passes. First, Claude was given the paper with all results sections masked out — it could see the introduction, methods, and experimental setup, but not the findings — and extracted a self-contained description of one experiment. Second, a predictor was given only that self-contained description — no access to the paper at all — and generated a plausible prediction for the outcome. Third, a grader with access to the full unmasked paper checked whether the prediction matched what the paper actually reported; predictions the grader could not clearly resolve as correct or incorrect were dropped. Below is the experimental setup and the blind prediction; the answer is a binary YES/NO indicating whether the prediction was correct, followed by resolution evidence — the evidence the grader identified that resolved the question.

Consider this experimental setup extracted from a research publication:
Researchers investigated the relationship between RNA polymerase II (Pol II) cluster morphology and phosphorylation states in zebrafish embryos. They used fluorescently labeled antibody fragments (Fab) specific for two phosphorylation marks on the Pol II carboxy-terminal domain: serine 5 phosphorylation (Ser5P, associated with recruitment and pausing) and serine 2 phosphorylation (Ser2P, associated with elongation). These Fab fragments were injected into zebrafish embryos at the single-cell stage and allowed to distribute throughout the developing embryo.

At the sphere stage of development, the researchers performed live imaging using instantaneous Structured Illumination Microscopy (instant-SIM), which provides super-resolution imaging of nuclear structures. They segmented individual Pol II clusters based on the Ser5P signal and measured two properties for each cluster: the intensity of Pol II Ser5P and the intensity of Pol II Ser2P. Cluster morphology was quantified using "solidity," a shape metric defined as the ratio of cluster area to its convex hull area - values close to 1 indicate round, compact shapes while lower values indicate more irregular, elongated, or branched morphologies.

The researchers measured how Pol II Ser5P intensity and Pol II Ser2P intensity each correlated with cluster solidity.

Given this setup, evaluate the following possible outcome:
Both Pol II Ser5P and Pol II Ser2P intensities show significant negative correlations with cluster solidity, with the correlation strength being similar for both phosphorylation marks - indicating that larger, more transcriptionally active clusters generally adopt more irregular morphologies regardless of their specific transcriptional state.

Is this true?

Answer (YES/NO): NO